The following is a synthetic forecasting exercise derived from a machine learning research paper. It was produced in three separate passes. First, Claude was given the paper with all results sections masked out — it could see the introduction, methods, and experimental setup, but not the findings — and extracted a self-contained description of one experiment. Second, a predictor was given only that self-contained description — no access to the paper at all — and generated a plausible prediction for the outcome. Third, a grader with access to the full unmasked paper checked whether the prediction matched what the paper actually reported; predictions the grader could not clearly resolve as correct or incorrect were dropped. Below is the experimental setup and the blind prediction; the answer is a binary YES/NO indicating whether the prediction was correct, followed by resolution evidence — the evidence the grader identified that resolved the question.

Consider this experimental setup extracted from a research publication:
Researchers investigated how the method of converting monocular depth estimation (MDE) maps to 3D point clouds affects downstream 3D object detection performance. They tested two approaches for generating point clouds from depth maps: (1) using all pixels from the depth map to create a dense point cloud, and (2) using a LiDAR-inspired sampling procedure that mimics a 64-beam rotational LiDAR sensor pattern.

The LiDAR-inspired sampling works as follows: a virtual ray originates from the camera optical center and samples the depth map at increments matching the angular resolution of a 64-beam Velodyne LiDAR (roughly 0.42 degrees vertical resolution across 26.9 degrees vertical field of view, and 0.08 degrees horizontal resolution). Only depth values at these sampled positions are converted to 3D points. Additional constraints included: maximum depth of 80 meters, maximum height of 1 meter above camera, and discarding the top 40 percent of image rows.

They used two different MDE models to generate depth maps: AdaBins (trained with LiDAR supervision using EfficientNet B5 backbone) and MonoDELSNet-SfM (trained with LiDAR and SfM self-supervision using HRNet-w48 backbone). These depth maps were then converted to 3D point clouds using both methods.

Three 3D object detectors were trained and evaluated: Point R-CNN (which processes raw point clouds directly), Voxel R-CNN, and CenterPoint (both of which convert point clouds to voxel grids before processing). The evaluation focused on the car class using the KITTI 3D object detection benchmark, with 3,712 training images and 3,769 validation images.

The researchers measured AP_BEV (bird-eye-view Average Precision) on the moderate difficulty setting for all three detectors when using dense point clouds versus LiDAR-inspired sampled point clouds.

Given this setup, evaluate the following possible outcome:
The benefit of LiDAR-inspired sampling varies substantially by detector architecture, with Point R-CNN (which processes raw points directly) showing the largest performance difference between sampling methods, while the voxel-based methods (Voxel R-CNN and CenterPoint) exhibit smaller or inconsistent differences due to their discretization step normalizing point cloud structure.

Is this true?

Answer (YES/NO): NO